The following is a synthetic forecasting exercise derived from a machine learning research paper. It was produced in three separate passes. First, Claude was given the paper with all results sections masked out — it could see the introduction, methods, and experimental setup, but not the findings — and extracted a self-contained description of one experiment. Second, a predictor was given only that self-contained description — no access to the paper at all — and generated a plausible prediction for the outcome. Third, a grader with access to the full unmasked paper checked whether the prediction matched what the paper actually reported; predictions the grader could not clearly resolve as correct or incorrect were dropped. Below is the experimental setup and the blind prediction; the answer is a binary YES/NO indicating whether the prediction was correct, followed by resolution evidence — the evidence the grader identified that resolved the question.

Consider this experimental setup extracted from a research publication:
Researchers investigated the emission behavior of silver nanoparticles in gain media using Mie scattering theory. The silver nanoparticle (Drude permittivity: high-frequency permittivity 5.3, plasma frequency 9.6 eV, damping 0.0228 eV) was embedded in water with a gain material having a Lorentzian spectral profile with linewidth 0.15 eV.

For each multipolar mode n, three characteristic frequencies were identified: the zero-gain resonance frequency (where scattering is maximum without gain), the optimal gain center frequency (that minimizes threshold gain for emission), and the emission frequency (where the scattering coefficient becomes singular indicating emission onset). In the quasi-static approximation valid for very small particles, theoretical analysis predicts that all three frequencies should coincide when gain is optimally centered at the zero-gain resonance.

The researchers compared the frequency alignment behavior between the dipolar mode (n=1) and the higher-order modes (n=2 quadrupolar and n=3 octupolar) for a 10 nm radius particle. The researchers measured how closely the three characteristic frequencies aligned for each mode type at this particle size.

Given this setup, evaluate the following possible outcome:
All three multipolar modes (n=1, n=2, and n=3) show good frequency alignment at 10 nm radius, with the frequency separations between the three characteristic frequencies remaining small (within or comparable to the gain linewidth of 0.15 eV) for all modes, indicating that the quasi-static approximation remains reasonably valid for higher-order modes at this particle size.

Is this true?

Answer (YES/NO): YES